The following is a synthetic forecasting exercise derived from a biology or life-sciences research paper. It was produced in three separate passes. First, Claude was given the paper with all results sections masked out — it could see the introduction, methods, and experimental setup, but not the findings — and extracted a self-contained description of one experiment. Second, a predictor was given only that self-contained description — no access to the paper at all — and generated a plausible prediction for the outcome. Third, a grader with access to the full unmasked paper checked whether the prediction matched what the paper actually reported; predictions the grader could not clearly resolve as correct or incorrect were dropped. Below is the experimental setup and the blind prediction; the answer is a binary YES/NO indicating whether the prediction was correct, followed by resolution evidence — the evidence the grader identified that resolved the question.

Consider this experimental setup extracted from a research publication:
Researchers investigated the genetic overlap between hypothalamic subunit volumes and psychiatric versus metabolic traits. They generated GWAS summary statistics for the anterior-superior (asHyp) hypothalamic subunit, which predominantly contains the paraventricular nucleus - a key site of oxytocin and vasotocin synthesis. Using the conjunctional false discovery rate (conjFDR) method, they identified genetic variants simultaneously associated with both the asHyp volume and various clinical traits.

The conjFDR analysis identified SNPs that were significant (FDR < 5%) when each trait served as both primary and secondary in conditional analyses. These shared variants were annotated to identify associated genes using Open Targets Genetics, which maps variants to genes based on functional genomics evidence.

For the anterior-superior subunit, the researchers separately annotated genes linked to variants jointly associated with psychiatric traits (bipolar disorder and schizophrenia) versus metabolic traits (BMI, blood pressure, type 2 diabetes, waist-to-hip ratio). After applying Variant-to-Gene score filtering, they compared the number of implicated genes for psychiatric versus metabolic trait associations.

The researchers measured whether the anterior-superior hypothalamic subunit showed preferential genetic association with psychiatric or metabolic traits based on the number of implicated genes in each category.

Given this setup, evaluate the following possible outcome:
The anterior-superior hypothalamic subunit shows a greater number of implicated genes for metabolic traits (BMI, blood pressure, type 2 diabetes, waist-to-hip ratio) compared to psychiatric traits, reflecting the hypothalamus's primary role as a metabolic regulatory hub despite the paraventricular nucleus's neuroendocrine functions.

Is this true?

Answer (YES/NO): NO